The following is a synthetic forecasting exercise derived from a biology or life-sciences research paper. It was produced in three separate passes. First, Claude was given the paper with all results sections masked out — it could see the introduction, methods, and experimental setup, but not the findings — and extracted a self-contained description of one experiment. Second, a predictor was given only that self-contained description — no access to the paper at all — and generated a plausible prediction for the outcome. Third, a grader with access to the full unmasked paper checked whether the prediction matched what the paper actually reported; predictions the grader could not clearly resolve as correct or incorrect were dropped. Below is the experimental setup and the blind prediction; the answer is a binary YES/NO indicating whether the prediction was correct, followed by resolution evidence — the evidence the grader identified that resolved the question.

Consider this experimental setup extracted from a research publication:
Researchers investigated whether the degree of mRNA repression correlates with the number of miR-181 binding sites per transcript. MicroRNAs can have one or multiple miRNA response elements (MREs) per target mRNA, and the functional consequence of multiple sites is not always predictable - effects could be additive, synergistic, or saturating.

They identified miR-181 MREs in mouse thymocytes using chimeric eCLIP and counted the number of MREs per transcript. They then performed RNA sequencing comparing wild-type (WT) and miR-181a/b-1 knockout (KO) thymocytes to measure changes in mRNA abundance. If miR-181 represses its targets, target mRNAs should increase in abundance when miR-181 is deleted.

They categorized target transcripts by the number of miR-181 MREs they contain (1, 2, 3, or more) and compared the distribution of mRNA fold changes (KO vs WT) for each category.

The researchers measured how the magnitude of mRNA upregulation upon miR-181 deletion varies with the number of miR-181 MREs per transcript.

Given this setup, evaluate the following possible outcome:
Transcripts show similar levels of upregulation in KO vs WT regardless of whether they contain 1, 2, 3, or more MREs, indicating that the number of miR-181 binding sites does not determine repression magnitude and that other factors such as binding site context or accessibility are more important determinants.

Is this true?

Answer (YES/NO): NO